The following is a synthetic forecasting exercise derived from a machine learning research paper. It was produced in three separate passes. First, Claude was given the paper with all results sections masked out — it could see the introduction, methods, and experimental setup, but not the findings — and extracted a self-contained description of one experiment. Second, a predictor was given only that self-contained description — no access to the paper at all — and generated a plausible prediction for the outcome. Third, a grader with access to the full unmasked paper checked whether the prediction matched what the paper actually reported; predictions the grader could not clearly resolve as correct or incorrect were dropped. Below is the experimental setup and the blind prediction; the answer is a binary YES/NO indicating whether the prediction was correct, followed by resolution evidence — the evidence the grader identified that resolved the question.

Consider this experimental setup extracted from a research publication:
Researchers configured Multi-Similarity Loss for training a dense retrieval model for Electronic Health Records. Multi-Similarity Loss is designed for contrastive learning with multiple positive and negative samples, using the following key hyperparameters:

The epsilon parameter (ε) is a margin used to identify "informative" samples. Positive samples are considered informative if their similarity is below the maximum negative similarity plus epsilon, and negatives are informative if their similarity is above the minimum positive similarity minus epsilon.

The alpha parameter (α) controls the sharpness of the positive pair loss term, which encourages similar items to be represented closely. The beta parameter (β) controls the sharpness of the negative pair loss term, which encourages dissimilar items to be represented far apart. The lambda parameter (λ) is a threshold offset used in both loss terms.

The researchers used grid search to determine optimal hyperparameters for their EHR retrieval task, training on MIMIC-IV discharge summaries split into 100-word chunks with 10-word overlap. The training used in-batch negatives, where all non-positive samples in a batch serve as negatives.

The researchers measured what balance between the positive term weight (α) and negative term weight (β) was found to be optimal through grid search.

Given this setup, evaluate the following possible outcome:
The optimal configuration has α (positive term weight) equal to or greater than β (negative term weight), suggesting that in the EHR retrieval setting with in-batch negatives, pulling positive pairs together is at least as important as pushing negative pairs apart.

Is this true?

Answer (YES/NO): NO